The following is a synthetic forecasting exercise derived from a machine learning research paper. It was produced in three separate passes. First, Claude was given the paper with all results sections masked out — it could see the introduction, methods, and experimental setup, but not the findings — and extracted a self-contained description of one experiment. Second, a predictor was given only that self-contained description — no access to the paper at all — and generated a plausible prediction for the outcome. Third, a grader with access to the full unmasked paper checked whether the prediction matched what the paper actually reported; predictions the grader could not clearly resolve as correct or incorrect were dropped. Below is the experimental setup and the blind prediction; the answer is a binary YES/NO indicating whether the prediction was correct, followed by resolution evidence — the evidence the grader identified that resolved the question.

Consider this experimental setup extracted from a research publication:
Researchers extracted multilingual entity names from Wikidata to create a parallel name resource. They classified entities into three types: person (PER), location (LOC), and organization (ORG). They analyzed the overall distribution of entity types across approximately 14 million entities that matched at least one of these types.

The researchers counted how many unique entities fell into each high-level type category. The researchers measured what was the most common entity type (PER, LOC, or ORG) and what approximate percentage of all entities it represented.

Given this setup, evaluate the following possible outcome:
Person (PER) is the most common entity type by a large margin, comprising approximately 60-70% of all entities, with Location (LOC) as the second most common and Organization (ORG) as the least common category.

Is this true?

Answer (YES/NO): YES